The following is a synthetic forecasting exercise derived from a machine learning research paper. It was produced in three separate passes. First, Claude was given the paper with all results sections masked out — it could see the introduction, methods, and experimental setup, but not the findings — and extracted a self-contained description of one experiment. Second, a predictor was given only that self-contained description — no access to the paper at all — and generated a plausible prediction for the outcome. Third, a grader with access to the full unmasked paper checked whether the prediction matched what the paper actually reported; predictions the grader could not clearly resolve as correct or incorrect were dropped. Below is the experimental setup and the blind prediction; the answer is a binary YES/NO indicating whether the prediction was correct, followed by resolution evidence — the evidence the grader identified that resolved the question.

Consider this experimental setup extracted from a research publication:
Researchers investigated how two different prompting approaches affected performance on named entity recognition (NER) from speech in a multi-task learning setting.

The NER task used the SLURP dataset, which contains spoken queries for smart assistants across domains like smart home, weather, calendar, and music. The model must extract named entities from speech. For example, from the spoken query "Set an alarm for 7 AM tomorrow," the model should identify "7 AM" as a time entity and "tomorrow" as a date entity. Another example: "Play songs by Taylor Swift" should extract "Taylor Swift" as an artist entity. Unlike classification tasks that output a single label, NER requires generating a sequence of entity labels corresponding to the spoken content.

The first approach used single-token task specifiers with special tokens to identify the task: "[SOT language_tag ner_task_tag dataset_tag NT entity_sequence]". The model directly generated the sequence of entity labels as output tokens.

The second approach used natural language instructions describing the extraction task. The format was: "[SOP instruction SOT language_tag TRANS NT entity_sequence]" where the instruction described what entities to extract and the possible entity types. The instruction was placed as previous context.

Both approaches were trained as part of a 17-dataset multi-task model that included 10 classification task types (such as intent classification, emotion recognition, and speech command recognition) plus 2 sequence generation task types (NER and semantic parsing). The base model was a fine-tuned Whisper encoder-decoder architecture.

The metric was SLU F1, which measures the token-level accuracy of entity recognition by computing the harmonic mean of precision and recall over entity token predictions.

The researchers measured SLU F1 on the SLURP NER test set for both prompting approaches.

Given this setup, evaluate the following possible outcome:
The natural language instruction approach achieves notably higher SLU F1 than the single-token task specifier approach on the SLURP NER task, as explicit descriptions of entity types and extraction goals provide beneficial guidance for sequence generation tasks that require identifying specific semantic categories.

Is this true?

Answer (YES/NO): NO